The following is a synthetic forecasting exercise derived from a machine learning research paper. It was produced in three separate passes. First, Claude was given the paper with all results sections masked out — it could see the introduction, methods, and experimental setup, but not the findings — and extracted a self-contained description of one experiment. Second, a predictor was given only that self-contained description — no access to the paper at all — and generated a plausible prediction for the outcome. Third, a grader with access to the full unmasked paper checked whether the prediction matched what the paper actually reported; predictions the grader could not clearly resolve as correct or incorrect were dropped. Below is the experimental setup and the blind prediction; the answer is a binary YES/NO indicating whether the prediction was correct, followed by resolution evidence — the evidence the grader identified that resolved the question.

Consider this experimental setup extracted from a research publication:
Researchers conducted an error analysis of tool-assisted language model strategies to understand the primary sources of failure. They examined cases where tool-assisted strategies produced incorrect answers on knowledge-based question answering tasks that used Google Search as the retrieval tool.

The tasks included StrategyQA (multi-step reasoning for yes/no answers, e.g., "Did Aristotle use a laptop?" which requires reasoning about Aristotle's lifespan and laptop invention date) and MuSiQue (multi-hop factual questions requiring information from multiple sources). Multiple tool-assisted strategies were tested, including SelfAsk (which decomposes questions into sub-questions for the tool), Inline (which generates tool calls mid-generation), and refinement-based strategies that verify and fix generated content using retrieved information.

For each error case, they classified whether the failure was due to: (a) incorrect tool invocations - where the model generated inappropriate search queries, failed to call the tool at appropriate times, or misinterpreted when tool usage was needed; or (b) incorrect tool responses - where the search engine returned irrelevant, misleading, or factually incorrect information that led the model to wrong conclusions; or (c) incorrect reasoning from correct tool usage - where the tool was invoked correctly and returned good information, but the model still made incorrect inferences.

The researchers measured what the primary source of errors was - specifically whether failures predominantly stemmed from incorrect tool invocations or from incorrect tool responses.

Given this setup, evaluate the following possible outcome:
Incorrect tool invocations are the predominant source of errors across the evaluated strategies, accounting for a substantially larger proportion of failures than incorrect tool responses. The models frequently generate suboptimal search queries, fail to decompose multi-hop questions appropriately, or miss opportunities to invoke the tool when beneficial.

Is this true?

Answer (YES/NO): YES